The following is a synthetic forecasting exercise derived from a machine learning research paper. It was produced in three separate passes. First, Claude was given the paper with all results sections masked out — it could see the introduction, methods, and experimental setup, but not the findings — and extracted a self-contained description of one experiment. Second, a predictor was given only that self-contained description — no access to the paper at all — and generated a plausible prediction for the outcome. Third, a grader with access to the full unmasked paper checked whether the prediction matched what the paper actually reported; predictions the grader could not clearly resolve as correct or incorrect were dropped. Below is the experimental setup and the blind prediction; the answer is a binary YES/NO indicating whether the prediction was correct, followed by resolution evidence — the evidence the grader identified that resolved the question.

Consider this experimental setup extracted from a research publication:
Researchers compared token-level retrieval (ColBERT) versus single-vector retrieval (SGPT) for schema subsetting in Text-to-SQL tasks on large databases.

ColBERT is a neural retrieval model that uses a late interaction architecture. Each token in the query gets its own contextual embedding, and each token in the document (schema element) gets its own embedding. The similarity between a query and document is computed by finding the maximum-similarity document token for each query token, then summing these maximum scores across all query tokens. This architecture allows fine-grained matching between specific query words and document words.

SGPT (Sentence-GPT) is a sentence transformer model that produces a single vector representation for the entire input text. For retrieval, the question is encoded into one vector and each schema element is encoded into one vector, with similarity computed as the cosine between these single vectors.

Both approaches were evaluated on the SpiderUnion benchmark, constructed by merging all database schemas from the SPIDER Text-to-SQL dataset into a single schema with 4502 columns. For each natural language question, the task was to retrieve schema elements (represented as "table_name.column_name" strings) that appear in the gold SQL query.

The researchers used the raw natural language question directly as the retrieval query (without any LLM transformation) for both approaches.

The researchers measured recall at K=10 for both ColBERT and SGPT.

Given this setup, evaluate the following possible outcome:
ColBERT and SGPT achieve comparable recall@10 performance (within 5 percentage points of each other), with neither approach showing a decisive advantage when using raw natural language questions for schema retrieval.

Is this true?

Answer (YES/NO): NO